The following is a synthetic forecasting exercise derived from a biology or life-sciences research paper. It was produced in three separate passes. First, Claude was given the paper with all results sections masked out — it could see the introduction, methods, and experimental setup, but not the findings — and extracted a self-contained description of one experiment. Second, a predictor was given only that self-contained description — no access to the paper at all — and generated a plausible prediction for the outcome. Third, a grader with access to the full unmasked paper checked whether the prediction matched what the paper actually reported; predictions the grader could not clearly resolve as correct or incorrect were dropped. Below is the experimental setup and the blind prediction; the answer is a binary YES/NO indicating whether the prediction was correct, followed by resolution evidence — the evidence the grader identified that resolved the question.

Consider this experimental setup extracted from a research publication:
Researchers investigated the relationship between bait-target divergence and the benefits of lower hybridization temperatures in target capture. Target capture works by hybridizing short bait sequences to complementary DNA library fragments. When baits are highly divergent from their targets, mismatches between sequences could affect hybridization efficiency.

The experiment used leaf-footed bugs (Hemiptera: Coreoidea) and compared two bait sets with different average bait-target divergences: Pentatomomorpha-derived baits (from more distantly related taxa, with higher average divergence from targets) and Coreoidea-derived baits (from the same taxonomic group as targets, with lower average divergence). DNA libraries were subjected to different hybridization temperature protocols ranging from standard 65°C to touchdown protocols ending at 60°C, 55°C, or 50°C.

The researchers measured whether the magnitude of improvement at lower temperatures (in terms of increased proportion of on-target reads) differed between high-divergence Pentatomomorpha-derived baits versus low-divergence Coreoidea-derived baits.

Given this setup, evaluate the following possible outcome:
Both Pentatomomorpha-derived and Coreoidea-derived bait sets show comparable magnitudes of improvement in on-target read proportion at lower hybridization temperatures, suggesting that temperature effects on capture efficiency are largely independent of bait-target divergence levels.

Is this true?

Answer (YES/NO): NO